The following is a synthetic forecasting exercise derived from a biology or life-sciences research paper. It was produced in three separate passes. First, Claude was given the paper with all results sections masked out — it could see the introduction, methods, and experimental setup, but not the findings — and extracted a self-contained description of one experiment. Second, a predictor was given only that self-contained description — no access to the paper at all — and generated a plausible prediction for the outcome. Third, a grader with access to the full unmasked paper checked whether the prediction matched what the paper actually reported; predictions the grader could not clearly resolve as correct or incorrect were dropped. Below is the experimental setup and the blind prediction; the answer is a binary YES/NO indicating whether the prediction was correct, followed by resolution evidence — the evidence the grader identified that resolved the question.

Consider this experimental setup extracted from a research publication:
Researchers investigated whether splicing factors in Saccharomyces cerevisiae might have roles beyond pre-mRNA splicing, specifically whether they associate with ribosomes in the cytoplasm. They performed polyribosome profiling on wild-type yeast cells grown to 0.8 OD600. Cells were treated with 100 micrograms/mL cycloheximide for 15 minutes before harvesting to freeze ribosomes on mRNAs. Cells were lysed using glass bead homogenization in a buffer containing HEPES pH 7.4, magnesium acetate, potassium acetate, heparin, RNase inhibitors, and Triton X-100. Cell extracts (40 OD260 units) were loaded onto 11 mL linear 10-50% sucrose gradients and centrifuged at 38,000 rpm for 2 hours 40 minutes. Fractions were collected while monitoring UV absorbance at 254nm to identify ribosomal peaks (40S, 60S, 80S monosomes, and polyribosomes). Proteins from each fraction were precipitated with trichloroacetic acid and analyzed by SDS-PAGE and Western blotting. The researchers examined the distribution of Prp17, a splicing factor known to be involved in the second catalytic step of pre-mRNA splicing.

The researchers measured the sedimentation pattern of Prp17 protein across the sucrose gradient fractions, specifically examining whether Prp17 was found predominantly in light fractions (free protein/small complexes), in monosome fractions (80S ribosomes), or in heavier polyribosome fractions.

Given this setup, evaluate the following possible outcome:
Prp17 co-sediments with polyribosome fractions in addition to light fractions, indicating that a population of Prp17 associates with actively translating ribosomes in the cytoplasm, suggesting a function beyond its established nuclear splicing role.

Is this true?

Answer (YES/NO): NO